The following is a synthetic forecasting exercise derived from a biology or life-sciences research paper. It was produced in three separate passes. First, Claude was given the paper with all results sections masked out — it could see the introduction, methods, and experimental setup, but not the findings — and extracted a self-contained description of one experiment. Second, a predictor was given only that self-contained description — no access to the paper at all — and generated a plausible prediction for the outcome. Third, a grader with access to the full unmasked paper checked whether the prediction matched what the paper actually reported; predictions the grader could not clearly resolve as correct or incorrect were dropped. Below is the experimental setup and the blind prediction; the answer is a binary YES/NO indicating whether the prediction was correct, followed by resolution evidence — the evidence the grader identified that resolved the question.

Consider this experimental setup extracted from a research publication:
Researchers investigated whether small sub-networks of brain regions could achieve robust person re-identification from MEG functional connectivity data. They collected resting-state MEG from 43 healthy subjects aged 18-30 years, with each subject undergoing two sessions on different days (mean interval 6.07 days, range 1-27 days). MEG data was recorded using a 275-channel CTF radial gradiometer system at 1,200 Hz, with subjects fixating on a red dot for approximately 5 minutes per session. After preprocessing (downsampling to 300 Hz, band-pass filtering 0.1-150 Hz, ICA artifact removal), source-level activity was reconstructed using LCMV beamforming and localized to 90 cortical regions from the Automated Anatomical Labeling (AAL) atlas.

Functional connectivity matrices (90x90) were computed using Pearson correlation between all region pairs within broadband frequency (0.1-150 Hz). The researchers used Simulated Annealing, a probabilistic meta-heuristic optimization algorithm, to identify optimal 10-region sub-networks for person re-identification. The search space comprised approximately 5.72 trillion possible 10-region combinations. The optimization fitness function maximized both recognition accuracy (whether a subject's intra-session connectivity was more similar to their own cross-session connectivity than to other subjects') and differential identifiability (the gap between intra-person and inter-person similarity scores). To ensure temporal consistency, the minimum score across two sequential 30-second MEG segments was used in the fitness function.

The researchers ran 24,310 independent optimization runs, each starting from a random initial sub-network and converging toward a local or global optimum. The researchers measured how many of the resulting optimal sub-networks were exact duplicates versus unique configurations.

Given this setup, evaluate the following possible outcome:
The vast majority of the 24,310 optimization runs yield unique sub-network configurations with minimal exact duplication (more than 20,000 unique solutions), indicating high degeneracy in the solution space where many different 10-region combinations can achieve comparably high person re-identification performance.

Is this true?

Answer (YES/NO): YES